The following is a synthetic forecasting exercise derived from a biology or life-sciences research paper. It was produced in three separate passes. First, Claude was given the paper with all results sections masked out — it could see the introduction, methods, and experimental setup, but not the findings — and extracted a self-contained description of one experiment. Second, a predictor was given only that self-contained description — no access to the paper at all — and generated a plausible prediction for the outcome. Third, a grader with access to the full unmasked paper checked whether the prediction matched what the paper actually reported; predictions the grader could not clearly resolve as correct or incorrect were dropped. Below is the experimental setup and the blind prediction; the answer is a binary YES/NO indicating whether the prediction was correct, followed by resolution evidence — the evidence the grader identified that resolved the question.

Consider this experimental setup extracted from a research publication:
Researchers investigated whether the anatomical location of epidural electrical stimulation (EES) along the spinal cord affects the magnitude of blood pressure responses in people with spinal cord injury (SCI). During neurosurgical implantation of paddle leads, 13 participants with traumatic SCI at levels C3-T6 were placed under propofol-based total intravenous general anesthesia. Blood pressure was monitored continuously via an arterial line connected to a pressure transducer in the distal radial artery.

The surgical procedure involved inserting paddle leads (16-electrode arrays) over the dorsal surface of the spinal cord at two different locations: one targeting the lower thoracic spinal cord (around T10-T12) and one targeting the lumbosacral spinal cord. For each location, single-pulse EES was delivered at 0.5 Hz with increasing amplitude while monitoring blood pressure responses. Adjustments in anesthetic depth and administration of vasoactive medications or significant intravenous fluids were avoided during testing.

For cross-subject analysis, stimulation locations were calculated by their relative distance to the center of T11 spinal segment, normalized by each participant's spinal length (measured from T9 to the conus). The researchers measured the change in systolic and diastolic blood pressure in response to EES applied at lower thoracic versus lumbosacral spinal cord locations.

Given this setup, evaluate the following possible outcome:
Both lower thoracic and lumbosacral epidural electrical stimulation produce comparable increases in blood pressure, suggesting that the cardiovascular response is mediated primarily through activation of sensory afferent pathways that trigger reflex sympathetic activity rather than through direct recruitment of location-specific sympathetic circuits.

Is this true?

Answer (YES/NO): NO